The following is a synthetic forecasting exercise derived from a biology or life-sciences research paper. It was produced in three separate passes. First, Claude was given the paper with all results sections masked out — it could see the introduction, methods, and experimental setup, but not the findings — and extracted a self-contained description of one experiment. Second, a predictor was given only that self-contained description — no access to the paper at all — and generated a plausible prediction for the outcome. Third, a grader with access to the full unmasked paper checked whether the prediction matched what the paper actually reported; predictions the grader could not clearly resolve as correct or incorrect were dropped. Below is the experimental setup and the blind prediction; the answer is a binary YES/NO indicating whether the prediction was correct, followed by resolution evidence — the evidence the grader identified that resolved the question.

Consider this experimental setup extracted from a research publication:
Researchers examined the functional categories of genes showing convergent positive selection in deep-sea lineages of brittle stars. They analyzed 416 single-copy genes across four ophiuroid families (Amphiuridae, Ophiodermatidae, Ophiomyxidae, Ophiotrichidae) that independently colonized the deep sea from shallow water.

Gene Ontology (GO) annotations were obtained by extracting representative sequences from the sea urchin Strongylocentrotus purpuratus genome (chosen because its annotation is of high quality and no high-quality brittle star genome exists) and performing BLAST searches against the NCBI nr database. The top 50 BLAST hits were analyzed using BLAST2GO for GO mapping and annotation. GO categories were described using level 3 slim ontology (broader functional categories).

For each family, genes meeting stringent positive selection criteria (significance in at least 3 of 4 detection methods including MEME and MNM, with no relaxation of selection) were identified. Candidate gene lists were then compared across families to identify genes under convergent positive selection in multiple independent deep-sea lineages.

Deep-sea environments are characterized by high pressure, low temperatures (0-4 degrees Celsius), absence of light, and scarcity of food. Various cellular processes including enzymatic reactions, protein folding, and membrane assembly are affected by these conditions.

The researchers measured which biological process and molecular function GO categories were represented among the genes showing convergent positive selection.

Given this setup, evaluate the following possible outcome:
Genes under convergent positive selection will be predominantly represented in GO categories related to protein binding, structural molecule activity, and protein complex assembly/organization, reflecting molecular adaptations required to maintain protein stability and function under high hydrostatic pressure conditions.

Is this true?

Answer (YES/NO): NO